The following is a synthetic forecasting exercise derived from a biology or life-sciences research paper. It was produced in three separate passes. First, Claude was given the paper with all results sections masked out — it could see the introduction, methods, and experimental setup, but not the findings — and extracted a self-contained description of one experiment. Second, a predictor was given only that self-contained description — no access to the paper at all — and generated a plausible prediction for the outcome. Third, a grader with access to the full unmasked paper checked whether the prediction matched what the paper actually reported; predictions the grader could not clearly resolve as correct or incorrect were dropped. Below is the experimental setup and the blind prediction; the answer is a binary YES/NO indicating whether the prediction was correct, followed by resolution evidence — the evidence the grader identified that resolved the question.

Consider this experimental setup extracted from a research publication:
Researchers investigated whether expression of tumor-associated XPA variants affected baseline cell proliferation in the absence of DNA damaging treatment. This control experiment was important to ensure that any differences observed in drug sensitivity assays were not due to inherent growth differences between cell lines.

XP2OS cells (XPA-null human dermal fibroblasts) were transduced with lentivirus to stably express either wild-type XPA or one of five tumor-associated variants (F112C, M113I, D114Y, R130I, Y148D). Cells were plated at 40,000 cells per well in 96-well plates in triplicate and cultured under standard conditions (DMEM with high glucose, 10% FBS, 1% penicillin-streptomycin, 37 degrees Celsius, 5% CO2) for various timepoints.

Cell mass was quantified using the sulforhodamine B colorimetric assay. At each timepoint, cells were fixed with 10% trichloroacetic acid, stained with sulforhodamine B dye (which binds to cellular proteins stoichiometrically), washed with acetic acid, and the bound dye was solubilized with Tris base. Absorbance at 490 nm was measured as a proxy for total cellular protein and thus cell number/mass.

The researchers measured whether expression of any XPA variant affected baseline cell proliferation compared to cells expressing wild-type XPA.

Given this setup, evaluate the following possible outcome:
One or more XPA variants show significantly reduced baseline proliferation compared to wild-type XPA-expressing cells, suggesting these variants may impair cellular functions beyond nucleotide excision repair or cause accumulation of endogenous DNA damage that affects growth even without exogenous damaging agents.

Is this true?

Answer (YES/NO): NO